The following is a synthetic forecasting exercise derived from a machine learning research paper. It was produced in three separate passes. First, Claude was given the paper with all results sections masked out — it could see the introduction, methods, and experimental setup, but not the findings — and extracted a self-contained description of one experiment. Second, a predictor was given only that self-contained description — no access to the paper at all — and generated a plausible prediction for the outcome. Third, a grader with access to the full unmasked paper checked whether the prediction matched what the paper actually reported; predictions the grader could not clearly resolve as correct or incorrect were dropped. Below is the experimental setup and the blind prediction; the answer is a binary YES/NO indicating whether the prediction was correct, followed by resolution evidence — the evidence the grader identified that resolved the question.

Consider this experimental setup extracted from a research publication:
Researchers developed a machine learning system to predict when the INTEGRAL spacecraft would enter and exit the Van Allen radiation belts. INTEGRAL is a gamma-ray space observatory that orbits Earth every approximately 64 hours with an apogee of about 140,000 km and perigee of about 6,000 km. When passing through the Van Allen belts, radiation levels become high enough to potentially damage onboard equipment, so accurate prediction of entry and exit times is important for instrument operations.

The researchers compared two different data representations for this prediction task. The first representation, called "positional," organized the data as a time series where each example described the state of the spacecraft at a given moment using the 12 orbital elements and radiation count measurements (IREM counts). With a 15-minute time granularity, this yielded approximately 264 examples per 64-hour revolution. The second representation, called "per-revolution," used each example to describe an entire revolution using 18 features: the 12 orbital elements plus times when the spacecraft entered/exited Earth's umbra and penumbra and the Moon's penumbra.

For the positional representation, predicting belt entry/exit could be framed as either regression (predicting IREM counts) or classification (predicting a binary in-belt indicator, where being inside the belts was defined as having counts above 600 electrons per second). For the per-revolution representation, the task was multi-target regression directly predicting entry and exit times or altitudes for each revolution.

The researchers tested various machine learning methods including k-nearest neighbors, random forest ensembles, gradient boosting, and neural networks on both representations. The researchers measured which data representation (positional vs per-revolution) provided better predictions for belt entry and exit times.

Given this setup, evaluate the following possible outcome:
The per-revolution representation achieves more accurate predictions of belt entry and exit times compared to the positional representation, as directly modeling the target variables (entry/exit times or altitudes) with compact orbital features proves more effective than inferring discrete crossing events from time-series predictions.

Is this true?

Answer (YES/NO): YES